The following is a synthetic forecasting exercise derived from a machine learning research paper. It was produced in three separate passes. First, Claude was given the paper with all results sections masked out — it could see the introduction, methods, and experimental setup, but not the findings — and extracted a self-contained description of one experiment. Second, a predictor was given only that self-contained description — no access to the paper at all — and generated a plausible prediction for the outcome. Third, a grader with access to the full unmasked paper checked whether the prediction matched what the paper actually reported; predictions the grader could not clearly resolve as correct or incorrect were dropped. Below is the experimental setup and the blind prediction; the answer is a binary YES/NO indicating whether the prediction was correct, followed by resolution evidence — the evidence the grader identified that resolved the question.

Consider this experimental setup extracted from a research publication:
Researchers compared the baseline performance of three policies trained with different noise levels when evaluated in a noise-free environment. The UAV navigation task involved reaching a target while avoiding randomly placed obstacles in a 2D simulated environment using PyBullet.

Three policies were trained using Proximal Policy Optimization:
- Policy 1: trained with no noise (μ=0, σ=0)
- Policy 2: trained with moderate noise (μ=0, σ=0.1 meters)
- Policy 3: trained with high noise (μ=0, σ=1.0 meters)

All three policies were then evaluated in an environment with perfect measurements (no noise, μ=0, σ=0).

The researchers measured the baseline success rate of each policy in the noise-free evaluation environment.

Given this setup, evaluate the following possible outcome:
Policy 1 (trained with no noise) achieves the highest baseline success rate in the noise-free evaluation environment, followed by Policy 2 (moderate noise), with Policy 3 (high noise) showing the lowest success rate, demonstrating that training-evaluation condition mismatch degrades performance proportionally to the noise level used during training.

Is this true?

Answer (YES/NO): NO